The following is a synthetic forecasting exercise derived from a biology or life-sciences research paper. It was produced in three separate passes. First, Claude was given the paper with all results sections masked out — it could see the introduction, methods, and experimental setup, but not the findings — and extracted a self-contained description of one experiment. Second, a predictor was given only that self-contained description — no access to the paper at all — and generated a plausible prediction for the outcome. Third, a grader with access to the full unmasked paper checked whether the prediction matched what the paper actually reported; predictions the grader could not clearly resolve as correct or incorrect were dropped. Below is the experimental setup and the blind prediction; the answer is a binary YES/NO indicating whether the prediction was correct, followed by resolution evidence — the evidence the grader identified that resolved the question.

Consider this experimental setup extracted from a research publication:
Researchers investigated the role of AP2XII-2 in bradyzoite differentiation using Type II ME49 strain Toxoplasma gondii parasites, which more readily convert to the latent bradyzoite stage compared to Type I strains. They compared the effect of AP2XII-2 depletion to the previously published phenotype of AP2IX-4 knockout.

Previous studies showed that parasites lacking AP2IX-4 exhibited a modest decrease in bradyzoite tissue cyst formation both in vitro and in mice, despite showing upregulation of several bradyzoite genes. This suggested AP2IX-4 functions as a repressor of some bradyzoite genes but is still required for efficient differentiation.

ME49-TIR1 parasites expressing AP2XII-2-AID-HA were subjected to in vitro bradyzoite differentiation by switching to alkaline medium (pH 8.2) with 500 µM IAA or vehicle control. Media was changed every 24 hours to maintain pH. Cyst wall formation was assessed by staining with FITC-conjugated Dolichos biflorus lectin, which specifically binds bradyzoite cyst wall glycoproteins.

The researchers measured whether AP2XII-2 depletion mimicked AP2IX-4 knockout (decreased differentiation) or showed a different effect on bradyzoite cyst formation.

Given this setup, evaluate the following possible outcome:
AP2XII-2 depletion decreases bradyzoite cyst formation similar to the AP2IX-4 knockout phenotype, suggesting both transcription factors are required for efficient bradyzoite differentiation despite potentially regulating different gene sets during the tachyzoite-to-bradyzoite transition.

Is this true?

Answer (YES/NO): NO